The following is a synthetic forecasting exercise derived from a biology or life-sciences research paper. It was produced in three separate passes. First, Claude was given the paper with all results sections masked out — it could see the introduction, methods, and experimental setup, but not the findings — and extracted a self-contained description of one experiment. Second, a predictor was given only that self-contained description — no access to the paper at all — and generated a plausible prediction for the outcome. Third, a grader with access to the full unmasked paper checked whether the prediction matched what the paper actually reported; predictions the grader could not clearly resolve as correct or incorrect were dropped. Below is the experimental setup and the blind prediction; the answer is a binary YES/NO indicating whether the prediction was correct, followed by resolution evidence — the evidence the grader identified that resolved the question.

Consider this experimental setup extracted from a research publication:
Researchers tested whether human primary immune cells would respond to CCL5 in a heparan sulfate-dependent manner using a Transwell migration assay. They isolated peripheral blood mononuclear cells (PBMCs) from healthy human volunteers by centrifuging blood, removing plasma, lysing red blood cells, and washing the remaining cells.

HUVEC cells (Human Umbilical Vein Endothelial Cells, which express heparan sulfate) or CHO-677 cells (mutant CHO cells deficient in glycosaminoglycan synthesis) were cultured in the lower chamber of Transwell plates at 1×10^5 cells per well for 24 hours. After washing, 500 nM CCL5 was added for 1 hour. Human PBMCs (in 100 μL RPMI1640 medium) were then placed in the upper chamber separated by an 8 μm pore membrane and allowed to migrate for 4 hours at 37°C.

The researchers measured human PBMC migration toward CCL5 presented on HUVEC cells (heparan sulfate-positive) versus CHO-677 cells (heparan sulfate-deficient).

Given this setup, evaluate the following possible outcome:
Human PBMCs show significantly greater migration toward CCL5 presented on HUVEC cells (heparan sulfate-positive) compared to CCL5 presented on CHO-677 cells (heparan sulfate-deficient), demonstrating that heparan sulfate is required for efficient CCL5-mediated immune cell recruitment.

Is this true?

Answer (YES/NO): YES